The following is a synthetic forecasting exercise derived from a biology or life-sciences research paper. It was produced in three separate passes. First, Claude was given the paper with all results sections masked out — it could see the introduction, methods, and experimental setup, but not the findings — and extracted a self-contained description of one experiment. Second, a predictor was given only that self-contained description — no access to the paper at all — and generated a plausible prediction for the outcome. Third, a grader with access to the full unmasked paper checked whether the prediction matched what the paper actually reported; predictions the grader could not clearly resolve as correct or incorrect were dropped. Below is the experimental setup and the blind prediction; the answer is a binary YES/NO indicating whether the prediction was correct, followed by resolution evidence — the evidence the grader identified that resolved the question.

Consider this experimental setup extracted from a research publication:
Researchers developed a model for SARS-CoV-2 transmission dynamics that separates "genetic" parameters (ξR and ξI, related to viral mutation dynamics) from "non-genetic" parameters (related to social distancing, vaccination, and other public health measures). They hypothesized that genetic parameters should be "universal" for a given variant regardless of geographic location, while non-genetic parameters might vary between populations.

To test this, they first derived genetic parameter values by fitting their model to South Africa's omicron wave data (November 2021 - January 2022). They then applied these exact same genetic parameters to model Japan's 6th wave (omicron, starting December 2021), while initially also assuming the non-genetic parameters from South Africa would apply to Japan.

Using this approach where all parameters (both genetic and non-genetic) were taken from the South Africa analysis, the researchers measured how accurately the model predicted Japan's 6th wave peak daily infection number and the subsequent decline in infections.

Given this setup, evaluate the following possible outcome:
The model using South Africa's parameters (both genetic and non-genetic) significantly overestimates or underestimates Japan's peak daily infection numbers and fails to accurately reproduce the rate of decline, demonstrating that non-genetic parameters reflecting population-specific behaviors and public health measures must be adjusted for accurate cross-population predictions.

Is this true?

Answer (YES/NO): NO